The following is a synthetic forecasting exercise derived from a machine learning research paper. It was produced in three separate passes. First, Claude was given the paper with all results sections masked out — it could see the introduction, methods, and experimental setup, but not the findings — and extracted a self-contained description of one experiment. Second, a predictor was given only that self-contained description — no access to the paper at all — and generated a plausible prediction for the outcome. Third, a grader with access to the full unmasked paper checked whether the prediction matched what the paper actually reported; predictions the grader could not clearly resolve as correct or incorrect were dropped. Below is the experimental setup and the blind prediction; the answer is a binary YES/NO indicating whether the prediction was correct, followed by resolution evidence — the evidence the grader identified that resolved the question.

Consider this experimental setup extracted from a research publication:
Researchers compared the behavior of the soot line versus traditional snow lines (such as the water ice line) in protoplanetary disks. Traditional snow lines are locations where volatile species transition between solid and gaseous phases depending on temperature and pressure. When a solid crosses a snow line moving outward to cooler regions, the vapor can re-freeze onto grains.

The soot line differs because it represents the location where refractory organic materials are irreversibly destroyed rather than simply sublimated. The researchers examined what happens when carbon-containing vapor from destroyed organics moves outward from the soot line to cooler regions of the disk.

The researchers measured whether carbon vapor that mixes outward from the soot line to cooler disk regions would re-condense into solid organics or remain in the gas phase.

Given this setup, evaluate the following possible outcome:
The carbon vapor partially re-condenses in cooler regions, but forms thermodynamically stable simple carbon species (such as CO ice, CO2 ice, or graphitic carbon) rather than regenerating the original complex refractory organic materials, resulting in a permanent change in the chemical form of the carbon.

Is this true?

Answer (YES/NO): NO